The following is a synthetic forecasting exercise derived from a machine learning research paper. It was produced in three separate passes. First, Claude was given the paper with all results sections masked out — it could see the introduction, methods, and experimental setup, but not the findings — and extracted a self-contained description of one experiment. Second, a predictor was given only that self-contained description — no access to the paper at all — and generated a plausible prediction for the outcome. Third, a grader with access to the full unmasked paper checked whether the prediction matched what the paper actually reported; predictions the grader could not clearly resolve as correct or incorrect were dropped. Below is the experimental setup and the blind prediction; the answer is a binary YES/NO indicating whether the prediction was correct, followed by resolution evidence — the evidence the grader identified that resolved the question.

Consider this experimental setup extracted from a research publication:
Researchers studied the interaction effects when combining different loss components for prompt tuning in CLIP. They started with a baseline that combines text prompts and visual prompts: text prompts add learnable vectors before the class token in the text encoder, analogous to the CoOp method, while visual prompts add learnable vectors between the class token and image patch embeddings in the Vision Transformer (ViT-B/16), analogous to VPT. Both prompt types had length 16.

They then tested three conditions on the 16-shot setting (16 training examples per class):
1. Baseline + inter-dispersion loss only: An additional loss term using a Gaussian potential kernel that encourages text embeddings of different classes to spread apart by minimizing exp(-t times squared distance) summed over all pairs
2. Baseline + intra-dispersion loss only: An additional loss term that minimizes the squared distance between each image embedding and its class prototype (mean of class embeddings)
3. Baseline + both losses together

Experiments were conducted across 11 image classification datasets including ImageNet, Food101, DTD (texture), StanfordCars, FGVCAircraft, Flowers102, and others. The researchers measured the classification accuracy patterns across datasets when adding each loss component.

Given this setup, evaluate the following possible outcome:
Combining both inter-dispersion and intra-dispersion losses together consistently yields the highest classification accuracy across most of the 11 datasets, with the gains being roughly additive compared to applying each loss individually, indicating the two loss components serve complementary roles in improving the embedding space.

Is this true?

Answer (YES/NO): NO